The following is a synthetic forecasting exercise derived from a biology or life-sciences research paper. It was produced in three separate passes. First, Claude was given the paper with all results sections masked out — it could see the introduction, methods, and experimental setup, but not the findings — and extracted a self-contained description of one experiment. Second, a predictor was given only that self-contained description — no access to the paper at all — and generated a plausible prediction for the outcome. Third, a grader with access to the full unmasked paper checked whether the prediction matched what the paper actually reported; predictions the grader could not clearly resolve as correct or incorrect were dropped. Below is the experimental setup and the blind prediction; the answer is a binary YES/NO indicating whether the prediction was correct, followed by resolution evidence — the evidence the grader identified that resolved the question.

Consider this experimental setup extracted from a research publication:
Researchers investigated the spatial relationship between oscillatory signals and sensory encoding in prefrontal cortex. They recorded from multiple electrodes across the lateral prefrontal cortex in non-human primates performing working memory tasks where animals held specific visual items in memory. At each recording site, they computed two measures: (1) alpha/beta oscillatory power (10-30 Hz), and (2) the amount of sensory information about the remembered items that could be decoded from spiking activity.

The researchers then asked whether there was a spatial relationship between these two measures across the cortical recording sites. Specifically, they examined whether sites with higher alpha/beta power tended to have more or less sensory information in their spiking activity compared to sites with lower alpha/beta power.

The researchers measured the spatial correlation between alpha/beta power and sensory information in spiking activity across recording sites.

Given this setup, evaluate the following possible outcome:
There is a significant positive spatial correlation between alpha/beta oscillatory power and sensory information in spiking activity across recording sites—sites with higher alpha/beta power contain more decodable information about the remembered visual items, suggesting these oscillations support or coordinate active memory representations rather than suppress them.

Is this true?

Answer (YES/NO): NO